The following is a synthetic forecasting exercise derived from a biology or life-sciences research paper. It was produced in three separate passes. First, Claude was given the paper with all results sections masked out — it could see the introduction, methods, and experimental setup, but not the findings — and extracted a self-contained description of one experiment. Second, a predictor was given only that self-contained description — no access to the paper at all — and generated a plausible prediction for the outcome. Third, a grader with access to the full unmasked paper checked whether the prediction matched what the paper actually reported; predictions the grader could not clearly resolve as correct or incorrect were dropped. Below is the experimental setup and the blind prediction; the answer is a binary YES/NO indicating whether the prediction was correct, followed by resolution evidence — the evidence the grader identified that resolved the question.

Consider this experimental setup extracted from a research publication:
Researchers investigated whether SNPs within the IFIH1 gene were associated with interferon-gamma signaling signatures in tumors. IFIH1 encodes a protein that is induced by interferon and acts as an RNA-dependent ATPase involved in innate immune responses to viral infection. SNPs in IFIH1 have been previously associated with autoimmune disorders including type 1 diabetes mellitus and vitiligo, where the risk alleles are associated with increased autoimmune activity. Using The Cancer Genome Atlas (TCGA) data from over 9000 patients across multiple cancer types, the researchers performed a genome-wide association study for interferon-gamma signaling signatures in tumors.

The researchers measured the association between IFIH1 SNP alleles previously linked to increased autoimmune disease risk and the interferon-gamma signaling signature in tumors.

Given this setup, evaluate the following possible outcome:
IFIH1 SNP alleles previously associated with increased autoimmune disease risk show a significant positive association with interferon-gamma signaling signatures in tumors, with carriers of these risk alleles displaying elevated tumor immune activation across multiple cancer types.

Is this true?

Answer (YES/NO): YES